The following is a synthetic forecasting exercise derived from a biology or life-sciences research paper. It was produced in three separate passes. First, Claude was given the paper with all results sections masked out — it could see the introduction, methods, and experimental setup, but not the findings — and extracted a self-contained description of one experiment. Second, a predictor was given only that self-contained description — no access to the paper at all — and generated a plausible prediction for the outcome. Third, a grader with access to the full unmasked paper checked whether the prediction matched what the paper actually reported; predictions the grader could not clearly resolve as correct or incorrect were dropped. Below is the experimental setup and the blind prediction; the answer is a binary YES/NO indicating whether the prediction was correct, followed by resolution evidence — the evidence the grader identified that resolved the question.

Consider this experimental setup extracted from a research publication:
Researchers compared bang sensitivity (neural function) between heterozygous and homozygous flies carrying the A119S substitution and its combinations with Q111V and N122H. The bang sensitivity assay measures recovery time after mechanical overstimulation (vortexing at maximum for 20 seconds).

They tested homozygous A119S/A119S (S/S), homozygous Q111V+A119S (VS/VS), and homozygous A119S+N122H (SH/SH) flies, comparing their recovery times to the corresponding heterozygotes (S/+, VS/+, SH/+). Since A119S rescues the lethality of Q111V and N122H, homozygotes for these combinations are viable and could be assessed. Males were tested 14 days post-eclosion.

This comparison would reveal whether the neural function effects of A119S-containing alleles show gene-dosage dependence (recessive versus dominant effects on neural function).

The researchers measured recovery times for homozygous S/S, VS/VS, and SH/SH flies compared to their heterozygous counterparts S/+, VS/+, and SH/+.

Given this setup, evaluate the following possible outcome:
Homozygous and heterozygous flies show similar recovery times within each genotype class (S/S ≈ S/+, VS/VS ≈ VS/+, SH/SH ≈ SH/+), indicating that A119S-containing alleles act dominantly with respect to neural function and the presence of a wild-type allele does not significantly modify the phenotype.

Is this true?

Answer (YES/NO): NO